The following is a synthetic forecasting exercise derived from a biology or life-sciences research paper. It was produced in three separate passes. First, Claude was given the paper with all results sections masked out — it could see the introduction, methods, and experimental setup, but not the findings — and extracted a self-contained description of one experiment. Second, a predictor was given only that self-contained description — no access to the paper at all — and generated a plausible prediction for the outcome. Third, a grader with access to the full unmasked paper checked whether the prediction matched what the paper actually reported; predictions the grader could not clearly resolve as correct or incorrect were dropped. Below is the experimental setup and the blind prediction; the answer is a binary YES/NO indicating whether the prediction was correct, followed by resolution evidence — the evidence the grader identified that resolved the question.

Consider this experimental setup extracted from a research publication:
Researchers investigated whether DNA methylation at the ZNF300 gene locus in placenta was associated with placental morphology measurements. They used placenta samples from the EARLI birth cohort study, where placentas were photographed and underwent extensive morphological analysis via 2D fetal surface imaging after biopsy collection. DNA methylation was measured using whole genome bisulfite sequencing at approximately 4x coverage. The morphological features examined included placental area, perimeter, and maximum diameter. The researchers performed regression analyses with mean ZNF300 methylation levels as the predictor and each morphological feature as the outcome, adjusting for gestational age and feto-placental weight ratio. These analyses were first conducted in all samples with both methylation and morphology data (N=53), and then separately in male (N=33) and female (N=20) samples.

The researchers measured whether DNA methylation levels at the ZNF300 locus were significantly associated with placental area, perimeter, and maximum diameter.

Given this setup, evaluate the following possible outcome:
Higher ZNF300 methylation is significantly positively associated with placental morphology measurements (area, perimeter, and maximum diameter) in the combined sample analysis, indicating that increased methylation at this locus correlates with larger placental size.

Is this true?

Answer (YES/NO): YES